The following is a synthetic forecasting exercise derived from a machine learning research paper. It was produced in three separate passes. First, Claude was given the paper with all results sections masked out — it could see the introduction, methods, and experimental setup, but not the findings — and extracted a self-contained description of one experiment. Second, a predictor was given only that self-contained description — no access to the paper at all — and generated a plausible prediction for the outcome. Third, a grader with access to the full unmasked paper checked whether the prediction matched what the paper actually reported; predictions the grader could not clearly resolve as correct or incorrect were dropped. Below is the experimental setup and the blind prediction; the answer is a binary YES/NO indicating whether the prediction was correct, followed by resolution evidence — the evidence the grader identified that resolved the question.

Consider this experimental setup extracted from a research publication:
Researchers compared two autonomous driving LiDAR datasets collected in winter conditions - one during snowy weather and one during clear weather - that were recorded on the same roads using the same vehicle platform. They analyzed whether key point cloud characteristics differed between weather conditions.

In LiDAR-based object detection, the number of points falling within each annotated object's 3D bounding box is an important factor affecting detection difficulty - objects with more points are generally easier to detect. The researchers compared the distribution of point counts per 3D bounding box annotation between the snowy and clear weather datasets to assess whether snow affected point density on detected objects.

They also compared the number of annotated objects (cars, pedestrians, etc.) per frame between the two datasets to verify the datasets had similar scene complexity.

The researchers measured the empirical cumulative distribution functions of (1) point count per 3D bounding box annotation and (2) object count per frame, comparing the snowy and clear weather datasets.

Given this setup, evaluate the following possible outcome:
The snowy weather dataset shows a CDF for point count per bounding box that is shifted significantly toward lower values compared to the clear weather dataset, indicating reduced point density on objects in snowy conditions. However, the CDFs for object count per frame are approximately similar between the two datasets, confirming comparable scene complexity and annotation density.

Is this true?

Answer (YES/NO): NO